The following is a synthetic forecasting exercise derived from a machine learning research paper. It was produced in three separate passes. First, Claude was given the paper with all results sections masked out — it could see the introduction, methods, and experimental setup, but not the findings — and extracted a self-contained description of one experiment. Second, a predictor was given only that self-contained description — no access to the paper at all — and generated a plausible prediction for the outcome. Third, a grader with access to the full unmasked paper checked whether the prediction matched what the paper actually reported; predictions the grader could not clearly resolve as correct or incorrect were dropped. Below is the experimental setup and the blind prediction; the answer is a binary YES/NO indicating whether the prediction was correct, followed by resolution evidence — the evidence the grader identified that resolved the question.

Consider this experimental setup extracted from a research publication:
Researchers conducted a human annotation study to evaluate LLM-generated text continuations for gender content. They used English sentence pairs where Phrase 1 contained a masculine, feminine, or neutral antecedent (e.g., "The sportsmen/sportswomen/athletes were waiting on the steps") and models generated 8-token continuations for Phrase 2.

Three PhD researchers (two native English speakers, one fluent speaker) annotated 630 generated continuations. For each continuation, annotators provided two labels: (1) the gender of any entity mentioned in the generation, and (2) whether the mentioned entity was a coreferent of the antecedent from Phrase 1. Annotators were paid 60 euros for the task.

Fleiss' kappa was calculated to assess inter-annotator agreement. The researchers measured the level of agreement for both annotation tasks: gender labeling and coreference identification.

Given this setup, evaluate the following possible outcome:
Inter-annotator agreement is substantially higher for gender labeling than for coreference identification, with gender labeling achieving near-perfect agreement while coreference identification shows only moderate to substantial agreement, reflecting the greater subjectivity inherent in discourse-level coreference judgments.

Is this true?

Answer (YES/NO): NO